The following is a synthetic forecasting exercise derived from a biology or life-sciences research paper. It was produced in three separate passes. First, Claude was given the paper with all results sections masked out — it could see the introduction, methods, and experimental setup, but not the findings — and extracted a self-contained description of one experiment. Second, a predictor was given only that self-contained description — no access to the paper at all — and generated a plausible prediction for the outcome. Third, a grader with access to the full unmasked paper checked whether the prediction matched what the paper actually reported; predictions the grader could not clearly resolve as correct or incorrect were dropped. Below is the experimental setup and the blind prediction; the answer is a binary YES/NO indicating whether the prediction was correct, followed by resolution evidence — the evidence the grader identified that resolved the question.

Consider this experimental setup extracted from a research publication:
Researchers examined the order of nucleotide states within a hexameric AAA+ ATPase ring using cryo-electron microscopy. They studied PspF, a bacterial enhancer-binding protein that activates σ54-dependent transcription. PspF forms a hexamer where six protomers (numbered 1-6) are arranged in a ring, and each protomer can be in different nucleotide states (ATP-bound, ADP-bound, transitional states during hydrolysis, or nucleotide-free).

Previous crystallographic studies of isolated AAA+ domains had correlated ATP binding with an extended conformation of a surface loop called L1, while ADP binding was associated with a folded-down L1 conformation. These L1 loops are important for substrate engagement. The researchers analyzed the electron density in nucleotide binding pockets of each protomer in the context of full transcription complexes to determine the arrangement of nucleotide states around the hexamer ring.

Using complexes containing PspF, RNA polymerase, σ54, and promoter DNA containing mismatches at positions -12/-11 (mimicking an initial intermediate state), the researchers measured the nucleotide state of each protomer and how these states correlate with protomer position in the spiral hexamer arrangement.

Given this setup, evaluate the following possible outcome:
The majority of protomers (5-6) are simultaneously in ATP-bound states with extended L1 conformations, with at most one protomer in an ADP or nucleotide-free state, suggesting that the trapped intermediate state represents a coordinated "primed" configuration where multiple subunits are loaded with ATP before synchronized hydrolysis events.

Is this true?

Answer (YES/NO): NO